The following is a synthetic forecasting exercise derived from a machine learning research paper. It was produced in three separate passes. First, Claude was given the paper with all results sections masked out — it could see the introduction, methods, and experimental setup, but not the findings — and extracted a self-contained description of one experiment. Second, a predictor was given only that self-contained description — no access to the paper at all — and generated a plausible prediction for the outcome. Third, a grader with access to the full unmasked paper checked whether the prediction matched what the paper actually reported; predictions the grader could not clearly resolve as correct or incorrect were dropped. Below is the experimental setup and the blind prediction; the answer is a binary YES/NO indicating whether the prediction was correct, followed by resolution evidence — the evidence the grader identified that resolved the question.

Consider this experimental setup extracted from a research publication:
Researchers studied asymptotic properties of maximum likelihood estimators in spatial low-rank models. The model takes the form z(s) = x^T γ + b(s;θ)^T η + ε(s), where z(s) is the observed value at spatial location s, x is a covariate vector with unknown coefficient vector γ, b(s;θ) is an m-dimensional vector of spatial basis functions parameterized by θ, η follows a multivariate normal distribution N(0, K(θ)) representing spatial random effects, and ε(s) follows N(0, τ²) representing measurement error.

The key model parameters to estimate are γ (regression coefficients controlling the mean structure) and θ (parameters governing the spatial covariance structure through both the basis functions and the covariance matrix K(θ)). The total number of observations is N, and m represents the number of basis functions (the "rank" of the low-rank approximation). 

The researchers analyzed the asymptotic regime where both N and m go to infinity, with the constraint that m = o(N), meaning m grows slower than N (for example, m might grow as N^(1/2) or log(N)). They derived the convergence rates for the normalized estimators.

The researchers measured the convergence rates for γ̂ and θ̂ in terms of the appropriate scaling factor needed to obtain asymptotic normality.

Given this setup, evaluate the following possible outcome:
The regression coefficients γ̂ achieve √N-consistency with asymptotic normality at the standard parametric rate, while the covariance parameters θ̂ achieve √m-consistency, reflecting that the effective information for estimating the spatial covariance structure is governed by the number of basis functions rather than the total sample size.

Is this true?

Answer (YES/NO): YES